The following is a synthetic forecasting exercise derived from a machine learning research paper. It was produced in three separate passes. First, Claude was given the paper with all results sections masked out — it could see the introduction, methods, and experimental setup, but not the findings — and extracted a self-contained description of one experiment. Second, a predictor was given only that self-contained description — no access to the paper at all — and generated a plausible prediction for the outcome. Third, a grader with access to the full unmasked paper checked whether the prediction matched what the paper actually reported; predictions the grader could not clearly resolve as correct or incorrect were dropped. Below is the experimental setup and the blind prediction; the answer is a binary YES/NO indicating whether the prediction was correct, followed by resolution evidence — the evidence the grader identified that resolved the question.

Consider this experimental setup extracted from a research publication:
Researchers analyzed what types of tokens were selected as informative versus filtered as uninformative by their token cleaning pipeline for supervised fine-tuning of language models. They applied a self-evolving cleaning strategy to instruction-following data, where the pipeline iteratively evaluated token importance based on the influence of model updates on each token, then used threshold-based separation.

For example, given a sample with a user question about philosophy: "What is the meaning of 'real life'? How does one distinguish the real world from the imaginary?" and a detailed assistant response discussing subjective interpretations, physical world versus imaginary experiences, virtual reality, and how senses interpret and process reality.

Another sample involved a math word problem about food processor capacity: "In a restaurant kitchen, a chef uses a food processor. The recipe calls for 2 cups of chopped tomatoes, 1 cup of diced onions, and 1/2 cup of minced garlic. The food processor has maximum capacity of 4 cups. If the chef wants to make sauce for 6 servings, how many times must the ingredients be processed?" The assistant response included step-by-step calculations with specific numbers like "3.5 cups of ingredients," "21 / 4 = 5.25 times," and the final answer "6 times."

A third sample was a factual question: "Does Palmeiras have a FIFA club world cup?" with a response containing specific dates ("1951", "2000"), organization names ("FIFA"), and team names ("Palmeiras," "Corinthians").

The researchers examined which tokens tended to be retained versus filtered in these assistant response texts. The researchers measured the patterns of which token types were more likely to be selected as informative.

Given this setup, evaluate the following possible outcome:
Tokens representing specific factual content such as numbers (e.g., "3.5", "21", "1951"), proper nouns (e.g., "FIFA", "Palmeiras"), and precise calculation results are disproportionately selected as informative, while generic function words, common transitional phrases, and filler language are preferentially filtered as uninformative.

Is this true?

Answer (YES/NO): NO